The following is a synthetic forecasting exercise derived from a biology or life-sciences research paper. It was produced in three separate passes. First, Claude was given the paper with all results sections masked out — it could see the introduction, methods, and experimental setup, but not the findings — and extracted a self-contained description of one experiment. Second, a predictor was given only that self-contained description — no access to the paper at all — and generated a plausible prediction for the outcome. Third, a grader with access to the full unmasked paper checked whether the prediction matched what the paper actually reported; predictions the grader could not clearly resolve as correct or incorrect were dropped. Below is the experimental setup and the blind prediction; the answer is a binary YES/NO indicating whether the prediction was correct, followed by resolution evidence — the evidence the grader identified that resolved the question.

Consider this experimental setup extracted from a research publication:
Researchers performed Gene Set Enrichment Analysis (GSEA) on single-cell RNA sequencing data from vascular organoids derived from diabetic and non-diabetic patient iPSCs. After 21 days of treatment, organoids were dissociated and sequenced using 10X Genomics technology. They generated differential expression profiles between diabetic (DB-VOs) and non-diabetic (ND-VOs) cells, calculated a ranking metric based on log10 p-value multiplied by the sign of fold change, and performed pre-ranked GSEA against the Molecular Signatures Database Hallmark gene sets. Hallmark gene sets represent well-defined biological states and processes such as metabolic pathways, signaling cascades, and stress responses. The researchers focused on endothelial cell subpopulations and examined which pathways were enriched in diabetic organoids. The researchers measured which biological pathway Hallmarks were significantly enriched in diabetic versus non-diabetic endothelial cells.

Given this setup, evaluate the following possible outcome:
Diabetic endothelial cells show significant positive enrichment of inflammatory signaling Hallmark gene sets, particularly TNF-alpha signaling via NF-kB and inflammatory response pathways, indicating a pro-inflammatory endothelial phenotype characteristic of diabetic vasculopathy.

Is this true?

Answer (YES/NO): NO